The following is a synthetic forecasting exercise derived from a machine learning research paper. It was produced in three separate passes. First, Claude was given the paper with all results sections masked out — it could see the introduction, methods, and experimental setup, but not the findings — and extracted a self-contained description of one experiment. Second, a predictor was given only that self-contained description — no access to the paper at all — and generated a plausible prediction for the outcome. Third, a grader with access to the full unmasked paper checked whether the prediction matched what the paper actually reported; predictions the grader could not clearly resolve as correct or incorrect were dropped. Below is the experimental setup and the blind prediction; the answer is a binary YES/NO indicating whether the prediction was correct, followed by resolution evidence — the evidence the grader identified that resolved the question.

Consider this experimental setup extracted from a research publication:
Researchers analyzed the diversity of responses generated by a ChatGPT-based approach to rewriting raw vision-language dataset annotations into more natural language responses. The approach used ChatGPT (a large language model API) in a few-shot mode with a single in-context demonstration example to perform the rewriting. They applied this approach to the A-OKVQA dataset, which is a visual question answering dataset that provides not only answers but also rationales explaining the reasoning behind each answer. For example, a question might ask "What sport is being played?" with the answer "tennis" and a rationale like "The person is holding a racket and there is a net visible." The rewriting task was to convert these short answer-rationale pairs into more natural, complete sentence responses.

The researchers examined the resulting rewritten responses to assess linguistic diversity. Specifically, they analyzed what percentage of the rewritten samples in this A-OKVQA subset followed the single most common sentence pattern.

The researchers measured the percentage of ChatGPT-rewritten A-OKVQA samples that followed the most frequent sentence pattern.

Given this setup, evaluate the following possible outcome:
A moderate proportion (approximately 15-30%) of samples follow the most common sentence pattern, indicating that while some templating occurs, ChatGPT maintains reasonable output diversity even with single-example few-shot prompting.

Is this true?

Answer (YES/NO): NO